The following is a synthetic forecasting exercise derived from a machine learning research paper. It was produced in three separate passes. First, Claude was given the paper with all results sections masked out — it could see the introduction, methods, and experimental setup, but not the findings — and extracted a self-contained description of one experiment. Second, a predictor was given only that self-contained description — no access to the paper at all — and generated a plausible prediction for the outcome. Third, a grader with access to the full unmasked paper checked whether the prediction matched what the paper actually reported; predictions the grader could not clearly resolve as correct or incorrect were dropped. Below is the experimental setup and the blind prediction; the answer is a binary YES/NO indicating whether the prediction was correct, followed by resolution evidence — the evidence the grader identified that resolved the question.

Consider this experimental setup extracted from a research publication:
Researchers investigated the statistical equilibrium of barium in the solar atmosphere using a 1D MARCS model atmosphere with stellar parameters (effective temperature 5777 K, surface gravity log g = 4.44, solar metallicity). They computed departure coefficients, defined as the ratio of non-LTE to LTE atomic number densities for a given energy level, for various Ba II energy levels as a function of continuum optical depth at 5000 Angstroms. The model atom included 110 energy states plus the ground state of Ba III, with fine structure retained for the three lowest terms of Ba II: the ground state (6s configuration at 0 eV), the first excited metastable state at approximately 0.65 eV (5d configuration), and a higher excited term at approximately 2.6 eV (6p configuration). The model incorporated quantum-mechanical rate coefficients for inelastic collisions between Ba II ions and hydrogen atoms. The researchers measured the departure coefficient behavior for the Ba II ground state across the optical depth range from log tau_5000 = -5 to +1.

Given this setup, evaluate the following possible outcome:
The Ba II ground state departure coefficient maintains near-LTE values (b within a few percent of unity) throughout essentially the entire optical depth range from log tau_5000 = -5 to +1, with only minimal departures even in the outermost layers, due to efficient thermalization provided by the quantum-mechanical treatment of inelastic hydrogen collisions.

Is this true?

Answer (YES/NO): YES